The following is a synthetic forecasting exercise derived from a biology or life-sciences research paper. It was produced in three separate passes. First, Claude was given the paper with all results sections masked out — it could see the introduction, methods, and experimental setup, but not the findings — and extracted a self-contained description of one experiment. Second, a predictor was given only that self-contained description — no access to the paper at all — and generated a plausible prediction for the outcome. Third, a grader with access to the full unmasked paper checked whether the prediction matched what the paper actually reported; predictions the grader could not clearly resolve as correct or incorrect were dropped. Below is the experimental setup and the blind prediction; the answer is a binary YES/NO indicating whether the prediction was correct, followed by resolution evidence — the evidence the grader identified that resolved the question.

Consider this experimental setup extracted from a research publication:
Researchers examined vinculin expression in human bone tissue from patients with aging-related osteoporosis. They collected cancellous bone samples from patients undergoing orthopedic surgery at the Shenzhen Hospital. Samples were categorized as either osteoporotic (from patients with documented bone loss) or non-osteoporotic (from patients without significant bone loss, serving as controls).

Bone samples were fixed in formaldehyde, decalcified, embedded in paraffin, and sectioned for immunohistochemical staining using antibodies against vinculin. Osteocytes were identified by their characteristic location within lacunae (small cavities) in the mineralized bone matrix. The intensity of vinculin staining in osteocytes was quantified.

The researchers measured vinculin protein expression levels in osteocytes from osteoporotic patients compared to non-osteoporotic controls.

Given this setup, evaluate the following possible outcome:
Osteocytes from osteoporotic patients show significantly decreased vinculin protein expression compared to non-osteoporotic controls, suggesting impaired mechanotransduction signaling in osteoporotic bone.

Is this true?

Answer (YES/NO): YES